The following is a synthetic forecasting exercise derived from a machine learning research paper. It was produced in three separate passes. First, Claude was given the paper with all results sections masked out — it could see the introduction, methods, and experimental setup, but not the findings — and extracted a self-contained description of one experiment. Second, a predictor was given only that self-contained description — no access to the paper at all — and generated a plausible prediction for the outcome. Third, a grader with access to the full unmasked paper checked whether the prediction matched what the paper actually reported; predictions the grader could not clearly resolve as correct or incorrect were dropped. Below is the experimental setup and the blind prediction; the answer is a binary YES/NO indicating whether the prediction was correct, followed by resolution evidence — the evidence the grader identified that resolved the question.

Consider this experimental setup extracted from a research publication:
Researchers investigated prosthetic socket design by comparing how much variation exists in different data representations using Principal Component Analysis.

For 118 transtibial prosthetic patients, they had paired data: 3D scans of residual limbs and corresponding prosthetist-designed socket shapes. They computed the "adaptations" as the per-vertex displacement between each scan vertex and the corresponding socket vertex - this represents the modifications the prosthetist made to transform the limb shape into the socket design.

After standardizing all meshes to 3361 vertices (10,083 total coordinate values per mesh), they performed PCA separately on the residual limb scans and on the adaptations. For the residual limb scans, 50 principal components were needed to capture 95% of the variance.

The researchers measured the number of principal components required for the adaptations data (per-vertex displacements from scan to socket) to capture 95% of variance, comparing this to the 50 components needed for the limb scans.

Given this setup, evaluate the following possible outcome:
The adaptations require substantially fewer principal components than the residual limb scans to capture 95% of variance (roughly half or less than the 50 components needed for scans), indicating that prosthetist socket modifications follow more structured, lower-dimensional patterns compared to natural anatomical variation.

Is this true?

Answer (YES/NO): NO